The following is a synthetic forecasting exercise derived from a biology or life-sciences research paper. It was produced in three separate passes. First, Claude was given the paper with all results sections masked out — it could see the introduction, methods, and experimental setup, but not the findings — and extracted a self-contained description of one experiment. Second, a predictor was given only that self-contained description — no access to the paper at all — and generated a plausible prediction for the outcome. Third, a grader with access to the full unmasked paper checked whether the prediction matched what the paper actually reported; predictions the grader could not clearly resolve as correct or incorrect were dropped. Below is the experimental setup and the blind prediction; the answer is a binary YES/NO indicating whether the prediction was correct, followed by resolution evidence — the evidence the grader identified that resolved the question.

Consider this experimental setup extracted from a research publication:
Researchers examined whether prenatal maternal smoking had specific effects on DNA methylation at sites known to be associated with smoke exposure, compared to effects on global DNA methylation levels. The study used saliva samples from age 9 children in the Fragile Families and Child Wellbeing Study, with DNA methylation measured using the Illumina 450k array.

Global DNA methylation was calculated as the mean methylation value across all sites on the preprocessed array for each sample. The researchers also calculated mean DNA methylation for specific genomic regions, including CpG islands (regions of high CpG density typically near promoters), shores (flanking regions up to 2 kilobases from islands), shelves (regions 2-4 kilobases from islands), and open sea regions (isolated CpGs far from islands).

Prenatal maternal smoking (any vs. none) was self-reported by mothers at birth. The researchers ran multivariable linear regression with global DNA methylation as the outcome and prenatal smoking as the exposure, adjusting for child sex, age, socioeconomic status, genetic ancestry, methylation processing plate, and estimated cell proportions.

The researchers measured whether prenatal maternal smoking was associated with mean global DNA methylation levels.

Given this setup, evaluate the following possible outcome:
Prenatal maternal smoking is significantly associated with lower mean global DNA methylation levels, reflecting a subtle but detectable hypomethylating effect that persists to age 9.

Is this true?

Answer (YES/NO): NO